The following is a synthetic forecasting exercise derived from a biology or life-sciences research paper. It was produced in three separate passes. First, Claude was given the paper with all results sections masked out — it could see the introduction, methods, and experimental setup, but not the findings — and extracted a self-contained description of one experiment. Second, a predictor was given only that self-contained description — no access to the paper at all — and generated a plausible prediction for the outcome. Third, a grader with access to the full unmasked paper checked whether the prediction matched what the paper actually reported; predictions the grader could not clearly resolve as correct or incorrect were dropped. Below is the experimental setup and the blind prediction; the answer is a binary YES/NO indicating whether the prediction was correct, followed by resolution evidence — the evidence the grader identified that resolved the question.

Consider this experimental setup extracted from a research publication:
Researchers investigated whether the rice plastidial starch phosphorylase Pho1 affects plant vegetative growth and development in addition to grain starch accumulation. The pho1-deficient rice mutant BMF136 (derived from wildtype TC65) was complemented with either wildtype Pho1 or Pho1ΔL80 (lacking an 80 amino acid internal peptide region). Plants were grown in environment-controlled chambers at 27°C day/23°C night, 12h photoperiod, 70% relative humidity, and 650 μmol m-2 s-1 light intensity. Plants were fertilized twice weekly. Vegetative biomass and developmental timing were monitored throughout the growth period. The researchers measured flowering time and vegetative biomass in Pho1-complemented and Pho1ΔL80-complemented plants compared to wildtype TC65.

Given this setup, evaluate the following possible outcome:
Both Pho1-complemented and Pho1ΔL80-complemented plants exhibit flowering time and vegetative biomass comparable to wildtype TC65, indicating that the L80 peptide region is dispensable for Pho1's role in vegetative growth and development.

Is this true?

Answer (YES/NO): NO